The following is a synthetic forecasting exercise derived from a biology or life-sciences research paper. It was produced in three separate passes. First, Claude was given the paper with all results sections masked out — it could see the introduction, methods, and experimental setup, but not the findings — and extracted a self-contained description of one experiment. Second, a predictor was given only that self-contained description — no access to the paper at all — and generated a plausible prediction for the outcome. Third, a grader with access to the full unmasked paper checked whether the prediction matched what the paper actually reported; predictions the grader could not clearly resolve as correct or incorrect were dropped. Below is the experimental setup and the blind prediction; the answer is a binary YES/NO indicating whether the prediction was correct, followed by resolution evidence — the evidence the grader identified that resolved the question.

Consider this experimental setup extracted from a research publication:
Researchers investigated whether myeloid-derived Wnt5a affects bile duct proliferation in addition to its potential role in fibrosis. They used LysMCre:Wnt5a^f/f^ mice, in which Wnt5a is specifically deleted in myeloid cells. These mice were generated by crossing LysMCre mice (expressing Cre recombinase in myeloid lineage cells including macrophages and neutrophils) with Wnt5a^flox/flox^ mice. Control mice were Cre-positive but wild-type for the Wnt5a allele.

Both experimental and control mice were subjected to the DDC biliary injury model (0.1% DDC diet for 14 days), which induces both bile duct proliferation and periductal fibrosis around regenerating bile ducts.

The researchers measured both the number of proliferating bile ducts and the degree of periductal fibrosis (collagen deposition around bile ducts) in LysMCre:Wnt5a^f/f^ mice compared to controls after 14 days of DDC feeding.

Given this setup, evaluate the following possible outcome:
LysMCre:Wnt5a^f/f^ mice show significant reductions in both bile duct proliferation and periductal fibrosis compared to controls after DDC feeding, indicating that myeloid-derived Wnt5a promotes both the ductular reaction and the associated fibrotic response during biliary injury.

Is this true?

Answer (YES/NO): NO